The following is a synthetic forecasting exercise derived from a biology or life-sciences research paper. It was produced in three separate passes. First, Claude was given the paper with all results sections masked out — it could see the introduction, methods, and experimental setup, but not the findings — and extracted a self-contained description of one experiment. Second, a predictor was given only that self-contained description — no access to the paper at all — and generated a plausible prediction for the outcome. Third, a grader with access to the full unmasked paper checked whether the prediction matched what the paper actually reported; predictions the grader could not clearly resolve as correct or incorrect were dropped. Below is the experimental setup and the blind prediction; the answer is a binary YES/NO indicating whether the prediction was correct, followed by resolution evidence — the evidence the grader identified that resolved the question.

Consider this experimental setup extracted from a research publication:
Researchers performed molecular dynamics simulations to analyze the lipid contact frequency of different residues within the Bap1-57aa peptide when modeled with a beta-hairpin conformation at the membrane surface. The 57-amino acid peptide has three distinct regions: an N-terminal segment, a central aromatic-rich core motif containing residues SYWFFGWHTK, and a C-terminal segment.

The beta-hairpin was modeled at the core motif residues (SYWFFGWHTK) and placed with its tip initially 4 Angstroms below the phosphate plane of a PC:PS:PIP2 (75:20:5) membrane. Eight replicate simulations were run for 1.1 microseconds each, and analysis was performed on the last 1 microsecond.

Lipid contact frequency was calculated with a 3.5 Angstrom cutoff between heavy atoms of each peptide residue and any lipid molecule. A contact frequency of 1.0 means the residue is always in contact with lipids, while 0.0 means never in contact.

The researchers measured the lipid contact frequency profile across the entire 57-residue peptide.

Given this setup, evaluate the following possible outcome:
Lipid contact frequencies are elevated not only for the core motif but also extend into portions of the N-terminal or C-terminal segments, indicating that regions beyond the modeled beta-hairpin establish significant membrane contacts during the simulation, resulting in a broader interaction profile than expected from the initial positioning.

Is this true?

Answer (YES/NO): YES